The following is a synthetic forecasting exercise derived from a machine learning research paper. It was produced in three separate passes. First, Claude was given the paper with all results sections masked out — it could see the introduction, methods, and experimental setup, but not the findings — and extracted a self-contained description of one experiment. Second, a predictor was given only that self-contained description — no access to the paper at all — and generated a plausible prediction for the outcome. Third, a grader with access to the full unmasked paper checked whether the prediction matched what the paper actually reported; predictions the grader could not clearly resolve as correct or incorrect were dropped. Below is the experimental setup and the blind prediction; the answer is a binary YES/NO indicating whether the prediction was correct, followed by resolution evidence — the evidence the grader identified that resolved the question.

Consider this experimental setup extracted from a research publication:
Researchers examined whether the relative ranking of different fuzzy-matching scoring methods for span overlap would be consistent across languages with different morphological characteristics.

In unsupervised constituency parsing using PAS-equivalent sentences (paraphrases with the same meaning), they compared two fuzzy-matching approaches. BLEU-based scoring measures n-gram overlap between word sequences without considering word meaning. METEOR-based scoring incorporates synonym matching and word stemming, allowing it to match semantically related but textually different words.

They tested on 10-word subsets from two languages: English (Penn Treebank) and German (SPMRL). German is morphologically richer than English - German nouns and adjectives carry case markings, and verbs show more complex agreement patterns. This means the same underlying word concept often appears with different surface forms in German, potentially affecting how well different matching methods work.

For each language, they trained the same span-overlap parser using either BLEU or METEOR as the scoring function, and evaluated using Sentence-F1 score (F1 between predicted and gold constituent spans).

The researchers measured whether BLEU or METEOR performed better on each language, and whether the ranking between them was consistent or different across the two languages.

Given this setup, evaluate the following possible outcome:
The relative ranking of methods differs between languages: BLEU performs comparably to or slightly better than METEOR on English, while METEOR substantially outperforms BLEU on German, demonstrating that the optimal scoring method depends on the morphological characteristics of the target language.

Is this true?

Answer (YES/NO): NO